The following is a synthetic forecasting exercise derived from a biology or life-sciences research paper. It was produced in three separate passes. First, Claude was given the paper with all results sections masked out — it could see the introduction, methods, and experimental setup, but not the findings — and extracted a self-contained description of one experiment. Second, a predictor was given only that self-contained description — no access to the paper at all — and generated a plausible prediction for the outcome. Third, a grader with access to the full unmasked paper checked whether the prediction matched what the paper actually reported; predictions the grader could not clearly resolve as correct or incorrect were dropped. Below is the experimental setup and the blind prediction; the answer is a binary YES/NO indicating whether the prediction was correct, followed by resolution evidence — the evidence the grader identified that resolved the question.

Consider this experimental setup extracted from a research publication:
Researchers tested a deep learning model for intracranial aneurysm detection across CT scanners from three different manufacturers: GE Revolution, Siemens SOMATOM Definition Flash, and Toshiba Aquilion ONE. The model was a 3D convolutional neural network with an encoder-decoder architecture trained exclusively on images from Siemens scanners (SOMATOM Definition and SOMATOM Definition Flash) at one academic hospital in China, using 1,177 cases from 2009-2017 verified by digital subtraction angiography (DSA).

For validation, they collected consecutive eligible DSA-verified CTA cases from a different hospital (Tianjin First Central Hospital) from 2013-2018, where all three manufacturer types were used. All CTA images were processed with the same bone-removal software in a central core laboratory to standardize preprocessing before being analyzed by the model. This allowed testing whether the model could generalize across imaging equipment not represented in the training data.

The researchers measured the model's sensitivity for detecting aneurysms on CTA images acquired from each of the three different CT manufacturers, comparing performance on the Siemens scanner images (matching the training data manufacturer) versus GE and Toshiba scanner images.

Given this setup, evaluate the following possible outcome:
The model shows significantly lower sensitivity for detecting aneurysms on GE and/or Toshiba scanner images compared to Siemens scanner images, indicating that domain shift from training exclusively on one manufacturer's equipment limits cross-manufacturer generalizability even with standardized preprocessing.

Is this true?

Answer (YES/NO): NO